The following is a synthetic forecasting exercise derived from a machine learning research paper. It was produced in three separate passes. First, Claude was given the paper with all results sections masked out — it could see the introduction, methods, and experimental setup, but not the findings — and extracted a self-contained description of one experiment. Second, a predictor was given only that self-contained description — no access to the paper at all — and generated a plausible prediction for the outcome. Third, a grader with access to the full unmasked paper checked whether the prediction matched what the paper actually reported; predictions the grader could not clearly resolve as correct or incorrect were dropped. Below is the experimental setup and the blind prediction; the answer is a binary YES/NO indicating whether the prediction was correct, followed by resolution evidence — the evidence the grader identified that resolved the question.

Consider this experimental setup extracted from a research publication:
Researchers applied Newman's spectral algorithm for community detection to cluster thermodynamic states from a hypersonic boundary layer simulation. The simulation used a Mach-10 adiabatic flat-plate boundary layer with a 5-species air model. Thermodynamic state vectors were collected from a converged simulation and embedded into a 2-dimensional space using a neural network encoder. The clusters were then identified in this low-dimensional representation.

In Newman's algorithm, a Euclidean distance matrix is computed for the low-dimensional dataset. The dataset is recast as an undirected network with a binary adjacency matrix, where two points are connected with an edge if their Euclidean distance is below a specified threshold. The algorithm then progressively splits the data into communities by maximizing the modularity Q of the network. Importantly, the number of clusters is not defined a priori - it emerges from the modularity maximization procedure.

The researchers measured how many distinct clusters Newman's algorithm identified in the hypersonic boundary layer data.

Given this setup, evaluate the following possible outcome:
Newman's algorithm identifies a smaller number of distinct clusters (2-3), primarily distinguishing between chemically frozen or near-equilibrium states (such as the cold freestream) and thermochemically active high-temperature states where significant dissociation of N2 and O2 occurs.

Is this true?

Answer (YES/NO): YES